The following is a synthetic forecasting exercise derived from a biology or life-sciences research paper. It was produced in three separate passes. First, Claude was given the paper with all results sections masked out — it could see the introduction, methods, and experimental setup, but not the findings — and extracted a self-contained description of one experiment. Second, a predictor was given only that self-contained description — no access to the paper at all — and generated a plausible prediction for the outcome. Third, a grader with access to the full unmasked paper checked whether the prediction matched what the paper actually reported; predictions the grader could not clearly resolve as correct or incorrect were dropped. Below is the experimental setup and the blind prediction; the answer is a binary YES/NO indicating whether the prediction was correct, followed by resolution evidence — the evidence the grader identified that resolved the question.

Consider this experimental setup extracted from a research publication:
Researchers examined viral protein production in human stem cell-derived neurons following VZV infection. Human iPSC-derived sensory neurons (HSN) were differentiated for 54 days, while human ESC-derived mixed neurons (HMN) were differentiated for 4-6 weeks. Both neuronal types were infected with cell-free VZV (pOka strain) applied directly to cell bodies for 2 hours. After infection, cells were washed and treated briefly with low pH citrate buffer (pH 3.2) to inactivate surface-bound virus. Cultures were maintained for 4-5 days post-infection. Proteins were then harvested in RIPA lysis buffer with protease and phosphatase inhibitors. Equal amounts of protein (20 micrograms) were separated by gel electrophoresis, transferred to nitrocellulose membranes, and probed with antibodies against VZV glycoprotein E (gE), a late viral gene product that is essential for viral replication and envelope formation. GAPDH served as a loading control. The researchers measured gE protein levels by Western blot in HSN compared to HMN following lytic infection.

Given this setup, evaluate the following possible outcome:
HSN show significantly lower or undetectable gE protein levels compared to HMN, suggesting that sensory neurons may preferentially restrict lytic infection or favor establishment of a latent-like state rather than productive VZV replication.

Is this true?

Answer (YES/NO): YES